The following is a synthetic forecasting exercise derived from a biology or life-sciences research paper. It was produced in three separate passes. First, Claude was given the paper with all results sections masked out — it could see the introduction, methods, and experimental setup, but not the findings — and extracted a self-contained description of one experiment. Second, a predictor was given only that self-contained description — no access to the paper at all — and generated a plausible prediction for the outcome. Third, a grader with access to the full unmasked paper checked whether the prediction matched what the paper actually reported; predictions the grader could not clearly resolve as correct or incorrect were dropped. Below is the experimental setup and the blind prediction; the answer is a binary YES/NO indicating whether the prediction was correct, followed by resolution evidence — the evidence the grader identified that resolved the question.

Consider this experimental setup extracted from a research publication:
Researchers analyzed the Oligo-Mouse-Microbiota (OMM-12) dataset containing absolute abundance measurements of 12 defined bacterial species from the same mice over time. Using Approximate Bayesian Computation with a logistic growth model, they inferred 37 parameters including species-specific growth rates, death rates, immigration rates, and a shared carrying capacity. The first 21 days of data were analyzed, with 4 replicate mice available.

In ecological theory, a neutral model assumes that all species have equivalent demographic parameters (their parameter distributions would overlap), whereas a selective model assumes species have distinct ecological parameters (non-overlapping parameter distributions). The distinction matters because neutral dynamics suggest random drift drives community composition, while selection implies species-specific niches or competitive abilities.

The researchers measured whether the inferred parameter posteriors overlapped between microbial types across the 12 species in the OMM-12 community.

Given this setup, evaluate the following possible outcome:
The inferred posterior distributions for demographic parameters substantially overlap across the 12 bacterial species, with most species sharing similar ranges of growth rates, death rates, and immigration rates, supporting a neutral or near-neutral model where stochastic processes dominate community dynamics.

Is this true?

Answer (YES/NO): NO